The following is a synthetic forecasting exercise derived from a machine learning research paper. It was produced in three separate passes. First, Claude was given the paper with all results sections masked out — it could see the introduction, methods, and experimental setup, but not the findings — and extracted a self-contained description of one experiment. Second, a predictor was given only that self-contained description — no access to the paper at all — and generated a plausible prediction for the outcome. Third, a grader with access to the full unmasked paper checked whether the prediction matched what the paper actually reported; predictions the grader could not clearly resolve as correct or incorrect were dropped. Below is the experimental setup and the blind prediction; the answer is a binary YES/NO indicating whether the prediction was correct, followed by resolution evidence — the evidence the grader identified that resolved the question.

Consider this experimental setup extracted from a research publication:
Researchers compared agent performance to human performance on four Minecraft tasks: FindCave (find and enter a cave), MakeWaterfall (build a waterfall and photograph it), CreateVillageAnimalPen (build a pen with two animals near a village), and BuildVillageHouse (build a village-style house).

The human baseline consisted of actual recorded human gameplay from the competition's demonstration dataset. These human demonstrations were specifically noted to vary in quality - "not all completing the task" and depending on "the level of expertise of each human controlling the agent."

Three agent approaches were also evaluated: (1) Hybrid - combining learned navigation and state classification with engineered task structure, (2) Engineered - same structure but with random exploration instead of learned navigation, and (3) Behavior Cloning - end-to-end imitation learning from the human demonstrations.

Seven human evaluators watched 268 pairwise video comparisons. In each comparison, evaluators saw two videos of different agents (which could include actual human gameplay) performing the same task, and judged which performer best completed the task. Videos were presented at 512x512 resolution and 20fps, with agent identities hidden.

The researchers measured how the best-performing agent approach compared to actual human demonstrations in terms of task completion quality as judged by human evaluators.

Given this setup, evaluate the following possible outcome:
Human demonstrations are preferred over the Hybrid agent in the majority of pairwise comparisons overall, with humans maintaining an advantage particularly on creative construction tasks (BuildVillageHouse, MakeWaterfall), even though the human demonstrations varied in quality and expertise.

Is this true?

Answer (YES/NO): NO